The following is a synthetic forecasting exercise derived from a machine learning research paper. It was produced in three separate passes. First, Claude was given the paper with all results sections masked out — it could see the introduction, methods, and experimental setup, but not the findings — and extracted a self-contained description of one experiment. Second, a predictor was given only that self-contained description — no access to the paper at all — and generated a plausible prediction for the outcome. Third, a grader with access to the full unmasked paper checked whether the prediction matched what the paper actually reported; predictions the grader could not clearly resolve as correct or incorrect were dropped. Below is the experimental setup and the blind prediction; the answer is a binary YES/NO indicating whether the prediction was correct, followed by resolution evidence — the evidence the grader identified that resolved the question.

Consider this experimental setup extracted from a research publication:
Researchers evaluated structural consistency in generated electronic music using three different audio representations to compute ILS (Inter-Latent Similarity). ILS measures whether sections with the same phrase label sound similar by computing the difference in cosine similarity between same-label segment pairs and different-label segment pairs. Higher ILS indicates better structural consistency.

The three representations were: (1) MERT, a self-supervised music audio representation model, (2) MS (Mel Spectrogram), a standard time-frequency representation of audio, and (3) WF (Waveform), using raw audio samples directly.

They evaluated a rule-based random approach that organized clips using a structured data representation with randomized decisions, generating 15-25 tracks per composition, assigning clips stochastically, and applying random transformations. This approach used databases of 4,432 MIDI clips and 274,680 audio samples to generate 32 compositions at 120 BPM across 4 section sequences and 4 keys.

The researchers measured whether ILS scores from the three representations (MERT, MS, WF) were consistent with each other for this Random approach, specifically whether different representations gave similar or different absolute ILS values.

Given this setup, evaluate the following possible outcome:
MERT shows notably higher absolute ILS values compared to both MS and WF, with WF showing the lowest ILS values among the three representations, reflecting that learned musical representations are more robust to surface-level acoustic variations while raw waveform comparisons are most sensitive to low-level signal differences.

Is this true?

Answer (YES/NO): NO